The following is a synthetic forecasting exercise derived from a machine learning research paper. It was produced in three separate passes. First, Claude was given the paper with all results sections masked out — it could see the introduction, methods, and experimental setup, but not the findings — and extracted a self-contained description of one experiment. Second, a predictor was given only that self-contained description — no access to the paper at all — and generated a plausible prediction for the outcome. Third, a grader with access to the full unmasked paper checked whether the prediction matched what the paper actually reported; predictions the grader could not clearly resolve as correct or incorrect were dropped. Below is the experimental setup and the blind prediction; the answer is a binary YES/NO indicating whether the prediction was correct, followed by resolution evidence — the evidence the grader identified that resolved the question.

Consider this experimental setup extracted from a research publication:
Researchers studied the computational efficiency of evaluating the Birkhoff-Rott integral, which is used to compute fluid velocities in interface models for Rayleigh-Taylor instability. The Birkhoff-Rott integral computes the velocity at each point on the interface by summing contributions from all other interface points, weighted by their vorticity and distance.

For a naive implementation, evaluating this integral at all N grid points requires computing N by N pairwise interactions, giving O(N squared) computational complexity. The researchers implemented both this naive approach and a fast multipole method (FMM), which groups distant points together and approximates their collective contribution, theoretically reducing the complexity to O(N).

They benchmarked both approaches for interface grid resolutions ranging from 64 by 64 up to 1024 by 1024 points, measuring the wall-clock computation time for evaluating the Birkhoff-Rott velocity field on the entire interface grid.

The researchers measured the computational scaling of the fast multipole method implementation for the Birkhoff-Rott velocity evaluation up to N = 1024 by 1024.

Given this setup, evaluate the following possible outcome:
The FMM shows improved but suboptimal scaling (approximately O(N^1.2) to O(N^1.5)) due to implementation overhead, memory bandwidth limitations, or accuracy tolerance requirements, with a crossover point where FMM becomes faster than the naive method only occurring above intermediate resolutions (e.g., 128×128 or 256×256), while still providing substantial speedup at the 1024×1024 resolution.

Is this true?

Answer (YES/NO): NO